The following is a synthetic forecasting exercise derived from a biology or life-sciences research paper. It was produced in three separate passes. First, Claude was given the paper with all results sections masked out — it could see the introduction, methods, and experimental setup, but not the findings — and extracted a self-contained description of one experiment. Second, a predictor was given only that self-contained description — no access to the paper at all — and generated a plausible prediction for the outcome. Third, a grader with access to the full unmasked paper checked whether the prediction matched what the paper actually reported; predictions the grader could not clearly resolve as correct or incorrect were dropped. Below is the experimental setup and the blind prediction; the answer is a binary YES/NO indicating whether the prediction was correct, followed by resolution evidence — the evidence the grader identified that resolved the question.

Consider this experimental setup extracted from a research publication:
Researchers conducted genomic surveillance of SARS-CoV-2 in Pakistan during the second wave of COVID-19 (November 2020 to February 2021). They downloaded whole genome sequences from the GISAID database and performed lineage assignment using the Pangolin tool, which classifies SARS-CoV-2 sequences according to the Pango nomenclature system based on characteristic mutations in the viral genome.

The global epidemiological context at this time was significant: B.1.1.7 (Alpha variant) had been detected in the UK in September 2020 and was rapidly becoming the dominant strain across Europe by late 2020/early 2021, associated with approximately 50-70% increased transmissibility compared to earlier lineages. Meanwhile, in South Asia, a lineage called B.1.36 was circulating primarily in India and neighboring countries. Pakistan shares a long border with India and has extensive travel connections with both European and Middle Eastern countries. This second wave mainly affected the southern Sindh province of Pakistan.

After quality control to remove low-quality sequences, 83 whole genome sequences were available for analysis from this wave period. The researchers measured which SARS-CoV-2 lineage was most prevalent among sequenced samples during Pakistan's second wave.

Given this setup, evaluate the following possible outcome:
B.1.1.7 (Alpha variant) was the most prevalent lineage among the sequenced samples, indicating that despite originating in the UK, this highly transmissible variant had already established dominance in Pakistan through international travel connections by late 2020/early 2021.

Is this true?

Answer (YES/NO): NO